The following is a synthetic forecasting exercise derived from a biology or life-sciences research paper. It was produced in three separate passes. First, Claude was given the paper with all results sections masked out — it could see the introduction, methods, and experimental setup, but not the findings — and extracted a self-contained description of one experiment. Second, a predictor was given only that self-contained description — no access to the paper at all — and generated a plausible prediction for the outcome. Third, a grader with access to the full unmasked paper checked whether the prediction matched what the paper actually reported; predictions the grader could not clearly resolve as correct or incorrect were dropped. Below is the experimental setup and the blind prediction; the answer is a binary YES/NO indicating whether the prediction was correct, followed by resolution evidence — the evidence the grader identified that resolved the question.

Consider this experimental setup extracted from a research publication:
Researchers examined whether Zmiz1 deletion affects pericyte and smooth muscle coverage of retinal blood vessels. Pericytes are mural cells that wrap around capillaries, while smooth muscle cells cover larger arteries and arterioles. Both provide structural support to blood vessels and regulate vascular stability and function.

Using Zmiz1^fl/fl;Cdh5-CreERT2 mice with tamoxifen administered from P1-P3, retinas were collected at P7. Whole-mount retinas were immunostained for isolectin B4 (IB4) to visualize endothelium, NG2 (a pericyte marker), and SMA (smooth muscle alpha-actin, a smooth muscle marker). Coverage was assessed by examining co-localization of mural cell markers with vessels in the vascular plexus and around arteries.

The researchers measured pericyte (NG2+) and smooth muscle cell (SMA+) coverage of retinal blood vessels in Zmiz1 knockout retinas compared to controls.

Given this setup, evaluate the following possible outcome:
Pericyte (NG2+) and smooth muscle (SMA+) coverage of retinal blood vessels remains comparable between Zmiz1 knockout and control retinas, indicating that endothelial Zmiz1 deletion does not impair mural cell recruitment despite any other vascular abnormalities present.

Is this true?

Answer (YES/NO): YES